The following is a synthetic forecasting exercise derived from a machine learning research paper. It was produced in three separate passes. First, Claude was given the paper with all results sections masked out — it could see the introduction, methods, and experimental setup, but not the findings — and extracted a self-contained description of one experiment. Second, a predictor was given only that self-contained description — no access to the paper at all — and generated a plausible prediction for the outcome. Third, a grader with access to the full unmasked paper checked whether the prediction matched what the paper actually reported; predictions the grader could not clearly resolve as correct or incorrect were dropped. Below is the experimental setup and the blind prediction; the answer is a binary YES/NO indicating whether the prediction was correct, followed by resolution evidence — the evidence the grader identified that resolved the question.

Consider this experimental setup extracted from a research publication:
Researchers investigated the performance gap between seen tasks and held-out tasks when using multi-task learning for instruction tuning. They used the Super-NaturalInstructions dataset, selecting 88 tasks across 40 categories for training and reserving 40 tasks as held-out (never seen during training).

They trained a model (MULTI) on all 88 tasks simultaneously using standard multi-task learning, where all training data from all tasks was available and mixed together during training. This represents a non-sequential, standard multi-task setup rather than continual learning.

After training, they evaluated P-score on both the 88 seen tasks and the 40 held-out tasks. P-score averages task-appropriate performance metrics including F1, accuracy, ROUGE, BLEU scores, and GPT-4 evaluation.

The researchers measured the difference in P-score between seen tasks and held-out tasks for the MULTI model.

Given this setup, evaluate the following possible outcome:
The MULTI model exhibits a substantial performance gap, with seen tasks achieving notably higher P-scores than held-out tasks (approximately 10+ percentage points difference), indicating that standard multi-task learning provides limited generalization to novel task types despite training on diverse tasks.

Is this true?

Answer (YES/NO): YES